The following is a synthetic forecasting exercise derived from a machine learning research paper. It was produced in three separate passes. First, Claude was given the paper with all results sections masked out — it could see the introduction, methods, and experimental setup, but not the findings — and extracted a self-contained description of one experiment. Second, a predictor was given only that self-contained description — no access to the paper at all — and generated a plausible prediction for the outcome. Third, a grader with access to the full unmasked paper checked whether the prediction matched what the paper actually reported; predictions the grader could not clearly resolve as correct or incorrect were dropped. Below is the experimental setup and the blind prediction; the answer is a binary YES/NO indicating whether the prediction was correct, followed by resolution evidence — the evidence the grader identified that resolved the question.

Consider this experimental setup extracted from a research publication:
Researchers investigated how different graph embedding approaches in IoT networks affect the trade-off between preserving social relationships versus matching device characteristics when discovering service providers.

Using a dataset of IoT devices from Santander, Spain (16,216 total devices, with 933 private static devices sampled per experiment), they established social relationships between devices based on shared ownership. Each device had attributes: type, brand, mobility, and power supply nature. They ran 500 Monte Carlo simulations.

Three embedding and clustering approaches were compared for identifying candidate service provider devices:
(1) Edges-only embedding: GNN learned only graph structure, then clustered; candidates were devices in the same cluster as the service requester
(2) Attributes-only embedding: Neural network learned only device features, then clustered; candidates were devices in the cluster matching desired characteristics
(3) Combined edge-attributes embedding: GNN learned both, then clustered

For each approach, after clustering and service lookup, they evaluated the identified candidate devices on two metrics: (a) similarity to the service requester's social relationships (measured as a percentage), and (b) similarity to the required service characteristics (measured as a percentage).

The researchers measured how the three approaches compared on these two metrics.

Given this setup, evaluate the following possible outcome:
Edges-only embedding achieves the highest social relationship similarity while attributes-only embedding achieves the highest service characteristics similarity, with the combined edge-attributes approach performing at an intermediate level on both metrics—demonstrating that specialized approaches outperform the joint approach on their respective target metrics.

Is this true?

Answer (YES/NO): YES